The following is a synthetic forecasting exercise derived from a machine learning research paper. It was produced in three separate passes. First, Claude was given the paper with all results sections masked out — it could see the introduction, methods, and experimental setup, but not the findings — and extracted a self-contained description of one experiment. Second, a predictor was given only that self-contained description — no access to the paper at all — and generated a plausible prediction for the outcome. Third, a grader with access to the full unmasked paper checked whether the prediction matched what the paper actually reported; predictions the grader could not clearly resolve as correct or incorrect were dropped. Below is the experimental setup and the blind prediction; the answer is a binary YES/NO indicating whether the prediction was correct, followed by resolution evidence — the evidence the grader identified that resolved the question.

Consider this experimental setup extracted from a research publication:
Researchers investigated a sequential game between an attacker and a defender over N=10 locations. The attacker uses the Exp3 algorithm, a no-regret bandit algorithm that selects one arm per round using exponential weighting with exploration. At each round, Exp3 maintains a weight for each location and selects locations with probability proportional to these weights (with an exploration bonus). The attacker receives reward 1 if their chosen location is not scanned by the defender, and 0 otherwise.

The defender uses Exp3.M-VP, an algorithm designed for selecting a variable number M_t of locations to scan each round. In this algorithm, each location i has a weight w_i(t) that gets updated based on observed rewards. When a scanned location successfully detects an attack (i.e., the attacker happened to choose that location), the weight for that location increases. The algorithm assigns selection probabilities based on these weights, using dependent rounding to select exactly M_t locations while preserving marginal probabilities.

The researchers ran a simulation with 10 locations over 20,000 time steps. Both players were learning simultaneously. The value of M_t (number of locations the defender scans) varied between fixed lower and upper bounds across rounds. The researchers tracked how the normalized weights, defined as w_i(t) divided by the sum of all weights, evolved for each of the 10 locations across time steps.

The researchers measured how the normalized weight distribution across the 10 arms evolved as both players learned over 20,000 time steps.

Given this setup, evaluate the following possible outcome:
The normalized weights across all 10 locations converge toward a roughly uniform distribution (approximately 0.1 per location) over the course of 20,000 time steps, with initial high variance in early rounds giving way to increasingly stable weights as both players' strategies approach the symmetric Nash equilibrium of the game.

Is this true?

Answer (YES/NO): NO